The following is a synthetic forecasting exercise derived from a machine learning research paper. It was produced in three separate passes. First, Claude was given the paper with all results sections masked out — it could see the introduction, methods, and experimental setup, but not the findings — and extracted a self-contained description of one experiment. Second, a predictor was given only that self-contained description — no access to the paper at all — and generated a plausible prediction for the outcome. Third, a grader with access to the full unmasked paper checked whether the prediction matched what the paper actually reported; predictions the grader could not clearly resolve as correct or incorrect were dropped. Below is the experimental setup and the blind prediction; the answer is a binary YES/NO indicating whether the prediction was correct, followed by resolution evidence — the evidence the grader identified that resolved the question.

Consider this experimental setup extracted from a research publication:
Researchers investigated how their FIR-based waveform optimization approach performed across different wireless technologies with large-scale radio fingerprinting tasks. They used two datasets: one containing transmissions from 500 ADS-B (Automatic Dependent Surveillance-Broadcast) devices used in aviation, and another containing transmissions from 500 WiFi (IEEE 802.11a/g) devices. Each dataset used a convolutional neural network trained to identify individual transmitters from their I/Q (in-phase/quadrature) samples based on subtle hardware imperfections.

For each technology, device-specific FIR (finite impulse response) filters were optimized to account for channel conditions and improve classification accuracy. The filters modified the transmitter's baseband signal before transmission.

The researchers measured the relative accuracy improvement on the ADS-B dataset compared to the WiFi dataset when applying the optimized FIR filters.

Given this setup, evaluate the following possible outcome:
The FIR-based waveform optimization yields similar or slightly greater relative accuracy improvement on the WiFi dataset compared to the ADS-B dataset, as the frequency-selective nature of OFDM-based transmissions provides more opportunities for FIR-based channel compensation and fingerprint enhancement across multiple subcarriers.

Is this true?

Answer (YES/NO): YES